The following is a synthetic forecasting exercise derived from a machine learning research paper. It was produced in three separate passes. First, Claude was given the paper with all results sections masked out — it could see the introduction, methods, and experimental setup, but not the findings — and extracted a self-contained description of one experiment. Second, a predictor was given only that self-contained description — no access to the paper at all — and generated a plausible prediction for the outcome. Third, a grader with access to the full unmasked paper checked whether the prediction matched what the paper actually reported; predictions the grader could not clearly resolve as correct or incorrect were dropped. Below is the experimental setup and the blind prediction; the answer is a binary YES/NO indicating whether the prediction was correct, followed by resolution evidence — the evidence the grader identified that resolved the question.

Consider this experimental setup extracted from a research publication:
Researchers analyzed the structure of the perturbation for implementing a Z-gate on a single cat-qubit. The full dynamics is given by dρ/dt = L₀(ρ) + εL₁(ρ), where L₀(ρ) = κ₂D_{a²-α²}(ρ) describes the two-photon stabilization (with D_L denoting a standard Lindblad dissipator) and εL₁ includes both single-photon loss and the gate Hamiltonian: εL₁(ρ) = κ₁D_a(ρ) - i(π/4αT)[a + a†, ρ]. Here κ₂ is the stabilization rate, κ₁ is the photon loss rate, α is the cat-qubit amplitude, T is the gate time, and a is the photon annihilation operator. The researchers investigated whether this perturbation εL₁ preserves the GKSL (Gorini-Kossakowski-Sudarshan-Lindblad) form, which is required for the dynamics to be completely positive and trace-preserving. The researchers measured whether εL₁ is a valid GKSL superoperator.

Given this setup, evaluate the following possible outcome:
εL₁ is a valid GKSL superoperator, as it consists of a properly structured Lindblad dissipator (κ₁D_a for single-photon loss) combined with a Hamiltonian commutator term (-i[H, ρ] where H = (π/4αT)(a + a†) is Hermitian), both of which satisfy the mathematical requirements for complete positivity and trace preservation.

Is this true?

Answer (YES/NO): YES